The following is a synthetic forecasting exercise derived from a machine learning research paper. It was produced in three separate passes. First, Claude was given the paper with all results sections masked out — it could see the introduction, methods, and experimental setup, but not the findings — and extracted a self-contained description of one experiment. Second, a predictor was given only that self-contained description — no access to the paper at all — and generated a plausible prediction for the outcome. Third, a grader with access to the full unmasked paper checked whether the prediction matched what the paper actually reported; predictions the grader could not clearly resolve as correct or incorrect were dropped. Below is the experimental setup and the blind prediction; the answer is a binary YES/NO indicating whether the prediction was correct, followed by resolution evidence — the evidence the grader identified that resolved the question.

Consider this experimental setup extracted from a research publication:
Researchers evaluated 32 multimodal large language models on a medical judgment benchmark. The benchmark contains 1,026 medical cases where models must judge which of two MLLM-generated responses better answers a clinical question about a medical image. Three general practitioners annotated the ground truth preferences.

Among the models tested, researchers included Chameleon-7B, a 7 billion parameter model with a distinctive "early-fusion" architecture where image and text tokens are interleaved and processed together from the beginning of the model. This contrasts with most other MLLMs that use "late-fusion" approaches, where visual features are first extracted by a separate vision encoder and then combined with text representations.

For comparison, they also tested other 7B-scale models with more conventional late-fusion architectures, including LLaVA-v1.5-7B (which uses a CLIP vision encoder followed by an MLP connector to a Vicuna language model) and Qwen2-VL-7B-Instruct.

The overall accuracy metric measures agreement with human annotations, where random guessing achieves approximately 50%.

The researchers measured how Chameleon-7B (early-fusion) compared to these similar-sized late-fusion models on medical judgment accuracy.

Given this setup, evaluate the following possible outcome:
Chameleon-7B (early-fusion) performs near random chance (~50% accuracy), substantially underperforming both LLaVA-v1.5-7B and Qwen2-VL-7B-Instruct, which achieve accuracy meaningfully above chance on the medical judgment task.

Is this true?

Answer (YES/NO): NO